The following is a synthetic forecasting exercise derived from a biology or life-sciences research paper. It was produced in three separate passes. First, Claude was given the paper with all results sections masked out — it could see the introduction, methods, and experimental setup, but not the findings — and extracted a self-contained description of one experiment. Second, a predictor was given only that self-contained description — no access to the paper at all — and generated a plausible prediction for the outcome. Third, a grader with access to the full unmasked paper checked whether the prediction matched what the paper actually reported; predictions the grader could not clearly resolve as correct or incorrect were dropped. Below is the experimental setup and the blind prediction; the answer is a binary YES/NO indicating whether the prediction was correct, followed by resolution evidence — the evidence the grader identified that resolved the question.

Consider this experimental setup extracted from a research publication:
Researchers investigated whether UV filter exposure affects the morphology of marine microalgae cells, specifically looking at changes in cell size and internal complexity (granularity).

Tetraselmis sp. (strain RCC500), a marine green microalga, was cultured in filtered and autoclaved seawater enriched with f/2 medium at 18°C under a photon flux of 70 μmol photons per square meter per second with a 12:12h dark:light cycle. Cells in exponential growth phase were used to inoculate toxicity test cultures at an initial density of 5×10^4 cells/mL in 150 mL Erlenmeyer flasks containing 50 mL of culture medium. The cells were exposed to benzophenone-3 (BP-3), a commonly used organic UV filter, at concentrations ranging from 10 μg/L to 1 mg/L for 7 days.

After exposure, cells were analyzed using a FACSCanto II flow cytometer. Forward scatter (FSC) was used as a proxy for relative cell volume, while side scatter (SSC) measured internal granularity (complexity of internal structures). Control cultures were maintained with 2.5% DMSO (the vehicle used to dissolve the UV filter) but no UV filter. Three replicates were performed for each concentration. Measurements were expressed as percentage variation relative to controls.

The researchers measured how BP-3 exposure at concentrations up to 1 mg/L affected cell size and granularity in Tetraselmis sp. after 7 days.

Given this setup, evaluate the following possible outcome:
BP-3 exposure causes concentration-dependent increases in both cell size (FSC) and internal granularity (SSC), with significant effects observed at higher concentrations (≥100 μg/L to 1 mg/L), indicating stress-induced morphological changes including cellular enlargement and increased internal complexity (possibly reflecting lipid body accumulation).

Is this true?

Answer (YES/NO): NO